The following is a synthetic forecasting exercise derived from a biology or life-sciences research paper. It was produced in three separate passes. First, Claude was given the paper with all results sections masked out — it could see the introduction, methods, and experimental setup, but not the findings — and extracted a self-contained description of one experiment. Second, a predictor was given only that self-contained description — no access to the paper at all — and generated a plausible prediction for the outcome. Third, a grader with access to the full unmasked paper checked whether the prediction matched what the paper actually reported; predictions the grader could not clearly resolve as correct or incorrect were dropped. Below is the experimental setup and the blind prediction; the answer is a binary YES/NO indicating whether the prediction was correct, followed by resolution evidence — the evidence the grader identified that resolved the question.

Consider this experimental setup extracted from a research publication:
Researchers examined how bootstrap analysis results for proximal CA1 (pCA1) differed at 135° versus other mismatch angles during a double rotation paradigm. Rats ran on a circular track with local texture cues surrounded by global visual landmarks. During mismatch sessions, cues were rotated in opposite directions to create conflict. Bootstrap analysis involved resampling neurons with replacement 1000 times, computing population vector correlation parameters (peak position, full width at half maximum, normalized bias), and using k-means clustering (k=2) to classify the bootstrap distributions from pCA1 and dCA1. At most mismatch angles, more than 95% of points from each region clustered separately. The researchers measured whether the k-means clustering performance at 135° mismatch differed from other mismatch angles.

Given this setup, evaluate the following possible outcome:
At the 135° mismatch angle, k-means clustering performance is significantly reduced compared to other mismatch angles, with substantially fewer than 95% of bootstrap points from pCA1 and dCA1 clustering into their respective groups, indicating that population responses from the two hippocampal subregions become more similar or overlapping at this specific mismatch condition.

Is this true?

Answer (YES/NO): YES